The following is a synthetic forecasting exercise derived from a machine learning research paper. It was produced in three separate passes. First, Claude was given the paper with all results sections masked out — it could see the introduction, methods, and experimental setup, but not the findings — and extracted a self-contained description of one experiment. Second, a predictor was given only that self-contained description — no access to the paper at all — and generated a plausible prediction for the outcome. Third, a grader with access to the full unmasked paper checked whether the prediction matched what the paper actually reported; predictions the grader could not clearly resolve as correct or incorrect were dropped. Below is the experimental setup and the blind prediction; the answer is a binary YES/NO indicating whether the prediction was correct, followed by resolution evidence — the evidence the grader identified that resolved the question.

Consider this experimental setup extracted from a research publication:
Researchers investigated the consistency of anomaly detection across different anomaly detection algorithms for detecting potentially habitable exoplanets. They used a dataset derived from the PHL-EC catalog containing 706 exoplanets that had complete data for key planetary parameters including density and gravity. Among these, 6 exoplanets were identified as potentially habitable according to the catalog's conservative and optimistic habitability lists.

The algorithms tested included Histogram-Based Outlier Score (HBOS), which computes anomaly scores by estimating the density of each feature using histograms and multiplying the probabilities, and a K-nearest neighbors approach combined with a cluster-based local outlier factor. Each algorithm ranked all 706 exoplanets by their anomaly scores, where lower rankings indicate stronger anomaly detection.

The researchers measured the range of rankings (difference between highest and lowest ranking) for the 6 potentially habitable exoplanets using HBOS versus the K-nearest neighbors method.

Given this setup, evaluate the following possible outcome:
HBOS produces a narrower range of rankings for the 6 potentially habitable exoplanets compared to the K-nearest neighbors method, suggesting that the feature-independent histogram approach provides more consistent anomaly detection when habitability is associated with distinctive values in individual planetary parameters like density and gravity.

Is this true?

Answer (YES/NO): NO